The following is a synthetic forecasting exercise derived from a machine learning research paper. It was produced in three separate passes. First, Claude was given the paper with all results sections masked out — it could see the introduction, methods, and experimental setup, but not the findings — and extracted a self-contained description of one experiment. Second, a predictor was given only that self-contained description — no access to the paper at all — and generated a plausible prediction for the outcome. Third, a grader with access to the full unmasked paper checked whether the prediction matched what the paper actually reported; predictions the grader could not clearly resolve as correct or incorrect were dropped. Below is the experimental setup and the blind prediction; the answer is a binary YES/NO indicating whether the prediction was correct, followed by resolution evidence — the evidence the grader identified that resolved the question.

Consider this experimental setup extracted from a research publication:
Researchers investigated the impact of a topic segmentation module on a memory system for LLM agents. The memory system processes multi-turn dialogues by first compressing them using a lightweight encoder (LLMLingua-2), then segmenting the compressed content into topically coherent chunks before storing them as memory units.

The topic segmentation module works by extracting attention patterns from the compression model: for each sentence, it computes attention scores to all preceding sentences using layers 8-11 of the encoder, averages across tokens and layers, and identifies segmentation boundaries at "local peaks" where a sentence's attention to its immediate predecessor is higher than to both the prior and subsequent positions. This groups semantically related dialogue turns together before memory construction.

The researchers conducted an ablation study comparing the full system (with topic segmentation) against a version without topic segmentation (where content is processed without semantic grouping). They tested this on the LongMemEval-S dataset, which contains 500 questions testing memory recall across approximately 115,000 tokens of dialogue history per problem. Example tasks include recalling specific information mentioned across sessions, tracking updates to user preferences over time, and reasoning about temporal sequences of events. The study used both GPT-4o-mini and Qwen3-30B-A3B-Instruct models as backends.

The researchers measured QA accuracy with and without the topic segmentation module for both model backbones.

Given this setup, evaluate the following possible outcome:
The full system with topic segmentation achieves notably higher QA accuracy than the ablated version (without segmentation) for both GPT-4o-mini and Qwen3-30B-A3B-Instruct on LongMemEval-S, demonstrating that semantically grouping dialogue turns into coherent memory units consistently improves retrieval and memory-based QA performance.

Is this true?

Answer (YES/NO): YES